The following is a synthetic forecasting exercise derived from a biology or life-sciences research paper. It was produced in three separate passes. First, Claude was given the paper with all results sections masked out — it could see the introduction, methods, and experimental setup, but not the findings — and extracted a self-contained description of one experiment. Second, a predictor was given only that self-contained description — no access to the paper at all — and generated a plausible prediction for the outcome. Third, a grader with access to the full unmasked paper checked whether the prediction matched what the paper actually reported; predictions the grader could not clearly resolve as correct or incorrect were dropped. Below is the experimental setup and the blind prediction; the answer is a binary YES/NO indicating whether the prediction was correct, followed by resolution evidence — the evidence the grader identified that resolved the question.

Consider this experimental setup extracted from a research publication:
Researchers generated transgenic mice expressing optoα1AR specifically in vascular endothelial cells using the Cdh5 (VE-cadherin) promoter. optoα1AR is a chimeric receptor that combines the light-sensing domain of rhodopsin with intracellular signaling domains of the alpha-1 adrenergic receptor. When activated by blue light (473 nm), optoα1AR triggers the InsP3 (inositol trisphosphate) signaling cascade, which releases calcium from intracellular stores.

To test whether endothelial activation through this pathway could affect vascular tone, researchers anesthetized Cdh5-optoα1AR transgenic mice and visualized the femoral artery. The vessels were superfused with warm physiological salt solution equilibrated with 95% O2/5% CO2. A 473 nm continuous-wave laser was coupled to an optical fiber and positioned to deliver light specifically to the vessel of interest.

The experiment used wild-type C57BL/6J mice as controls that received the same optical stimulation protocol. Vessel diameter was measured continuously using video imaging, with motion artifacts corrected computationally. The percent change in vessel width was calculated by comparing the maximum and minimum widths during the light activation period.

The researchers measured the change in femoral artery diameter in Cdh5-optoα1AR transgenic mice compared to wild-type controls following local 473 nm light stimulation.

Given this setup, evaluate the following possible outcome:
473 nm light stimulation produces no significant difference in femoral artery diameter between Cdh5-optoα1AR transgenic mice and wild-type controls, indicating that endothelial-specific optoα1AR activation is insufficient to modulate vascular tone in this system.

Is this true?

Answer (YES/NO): NO